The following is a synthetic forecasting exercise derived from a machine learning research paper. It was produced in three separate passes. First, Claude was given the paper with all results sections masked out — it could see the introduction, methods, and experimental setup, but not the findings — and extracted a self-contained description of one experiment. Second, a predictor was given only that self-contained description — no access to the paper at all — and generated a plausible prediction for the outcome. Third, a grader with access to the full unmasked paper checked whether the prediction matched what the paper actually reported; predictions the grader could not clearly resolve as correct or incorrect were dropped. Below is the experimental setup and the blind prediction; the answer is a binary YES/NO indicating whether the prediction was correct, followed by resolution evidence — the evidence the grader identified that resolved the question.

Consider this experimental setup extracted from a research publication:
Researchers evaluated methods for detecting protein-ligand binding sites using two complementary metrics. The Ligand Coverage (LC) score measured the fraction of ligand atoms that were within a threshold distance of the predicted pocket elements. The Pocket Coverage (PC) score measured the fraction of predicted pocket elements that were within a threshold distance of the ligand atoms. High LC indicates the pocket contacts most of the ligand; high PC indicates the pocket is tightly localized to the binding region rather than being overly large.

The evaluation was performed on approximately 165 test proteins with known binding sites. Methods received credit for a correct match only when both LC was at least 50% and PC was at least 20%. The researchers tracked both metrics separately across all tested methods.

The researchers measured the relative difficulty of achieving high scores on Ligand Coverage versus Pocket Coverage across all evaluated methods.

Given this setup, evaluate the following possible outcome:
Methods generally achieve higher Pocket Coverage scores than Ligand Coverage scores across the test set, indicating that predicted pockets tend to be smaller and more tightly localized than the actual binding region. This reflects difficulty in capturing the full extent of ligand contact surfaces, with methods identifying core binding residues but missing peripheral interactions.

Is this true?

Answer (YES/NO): NO